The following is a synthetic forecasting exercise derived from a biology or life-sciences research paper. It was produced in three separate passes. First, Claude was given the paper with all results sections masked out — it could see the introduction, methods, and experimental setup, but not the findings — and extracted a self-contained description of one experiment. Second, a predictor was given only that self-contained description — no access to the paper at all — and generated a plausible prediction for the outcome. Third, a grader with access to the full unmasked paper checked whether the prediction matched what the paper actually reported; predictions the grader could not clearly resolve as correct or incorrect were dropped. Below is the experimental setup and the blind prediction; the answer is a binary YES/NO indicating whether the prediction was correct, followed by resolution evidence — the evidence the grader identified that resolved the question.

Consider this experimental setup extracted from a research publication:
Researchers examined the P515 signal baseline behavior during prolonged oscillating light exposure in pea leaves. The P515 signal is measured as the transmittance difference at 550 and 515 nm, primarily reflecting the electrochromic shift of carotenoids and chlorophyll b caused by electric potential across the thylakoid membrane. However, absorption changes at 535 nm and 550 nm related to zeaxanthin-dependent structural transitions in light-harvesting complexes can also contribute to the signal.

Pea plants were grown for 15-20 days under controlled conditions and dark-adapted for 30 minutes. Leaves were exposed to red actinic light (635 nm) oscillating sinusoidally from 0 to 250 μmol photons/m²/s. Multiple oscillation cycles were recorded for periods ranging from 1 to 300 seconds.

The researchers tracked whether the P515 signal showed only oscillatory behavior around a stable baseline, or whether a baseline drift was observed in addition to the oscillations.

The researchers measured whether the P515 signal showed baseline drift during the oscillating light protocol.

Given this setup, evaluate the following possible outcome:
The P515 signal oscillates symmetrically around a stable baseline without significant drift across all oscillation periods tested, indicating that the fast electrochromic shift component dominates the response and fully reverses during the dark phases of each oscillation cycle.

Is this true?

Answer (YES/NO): NO